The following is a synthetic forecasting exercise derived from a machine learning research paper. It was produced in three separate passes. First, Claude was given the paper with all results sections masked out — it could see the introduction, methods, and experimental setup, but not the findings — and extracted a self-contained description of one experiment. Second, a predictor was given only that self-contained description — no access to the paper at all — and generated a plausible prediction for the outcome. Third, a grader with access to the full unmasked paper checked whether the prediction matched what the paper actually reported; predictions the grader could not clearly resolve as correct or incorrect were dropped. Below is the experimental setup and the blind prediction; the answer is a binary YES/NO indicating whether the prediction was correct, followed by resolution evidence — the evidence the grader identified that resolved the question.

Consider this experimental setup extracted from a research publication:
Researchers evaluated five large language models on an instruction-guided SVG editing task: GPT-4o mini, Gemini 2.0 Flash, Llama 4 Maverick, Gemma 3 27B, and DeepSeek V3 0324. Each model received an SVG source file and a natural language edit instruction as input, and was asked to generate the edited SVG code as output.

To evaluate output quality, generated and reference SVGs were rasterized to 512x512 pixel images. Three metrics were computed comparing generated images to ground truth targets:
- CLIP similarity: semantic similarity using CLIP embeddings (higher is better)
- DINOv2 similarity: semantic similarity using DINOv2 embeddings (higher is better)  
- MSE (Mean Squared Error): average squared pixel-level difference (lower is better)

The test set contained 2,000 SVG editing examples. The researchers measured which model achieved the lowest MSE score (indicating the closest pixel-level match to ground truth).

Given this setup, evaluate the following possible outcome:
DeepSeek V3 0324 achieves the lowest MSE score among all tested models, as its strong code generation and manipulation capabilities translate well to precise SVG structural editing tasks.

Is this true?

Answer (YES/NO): NO